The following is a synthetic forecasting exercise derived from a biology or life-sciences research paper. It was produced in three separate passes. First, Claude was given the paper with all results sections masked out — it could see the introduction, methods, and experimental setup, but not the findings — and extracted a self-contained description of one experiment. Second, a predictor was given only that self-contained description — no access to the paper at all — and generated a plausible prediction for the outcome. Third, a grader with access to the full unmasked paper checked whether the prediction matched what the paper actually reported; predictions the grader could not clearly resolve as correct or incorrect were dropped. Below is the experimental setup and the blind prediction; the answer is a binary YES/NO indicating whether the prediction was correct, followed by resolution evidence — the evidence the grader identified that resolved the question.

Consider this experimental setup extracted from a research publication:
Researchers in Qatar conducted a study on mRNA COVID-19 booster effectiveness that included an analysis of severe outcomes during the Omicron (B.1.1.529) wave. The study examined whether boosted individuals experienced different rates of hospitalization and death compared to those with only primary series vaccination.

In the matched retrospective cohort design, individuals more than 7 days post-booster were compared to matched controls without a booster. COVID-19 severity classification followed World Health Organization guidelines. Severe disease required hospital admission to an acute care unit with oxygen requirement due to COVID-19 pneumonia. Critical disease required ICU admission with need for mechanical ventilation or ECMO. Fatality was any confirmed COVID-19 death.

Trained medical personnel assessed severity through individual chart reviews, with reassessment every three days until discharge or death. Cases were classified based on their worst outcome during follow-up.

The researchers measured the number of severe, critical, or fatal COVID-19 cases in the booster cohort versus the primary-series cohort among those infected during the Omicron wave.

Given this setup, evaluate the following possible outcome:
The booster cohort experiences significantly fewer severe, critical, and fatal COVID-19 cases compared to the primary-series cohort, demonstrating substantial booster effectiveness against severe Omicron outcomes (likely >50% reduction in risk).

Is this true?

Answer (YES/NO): YES